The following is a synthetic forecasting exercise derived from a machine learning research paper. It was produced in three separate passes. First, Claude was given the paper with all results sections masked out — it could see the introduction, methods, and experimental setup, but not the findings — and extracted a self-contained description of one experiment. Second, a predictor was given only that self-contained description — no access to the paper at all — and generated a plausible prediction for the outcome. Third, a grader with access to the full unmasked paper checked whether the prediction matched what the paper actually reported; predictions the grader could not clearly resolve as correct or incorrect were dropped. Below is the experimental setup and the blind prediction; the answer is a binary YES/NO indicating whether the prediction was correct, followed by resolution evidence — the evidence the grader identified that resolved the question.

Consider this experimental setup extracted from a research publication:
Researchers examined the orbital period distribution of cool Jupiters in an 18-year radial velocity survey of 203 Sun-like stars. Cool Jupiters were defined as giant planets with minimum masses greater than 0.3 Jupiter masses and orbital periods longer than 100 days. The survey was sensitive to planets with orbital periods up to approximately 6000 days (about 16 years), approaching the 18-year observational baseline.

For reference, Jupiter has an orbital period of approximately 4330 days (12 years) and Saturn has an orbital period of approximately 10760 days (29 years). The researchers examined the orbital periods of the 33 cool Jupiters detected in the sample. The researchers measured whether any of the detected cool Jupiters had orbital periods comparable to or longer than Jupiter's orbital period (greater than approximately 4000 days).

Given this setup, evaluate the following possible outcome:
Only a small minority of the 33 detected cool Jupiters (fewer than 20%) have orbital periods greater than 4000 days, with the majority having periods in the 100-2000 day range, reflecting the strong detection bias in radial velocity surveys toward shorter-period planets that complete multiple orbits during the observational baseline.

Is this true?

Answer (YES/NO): YES